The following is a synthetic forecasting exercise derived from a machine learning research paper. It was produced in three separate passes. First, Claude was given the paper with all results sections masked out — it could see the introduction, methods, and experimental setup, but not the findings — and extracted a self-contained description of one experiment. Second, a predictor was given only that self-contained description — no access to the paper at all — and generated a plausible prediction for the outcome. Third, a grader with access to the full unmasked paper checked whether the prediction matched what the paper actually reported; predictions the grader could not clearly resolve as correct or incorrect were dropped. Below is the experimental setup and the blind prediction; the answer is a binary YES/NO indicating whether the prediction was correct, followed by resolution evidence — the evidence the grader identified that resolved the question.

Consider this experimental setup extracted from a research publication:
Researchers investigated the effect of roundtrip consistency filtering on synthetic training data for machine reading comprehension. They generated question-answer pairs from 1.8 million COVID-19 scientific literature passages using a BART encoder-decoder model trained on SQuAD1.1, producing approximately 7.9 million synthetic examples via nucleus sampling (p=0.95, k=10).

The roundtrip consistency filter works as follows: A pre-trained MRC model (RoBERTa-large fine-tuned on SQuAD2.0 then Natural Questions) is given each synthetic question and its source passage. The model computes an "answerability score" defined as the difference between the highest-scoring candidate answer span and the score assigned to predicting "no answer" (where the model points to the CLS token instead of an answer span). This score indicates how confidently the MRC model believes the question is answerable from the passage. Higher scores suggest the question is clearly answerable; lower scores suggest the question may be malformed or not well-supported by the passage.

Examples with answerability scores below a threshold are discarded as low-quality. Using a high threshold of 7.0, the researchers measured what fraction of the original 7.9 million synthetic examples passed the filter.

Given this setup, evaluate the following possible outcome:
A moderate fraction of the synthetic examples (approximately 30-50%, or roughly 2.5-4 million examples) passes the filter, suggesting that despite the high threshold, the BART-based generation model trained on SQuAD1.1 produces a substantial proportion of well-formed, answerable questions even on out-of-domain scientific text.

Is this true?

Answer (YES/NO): NO